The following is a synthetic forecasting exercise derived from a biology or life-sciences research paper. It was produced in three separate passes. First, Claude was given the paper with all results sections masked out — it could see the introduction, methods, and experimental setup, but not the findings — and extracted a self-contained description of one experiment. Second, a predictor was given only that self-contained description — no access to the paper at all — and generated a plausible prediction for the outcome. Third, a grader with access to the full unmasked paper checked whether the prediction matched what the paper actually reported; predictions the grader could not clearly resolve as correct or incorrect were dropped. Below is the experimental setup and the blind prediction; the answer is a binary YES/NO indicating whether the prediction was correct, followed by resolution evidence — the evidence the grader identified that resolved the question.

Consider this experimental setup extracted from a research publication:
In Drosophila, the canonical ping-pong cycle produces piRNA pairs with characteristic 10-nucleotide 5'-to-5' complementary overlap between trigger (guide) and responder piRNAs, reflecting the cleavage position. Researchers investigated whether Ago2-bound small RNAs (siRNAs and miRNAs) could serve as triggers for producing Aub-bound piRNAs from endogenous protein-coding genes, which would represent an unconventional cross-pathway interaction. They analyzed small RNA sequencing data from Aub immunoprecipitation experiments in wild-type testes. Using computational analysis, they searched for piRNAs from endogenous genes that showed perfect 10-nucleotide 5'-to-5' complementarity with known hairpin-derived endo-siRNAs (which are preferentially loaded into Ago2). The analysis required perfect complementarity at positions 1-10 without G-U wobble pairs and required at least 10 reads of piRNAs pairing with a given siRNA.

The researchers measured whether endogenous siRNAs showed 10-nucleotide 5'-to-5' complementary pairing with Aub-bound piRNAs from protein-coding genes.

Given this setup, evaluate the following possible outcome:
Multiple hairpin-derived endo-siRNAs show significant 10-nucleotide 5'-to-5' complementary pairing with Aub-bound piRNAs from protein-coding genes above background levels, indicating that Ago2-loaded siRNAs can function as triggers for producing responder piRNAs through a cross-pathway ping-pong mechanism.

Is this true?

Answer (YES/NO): NO